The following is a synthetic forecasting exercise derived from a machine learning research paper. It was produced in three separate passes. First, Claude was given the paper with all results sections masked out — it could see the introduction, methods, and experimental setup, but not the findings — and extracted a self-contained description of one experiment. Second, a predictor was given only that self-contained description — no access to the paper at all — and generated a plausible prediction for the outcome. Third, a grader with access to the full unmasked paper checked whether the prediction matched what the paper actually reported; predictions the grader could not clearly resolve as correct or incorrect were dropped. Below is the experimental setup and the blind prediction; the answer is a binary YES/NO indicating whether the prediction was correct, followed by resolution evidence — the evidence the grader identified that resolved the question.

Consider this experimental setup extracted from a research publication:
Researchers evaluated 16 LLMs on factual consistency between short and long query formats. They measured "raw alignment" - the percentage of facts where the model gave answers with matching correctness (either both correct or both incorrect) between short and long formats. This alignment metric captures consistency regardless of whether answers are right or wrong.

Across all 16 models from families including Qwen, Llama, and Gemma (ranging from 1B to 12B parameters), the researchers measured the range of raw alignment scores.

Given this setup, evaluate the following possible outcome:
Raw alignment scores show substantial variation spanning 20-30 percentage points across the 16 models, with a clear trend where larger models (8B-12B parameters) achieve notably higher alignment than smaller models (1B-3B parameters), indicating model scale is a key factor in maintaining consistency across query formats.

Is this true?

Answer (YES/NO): NO